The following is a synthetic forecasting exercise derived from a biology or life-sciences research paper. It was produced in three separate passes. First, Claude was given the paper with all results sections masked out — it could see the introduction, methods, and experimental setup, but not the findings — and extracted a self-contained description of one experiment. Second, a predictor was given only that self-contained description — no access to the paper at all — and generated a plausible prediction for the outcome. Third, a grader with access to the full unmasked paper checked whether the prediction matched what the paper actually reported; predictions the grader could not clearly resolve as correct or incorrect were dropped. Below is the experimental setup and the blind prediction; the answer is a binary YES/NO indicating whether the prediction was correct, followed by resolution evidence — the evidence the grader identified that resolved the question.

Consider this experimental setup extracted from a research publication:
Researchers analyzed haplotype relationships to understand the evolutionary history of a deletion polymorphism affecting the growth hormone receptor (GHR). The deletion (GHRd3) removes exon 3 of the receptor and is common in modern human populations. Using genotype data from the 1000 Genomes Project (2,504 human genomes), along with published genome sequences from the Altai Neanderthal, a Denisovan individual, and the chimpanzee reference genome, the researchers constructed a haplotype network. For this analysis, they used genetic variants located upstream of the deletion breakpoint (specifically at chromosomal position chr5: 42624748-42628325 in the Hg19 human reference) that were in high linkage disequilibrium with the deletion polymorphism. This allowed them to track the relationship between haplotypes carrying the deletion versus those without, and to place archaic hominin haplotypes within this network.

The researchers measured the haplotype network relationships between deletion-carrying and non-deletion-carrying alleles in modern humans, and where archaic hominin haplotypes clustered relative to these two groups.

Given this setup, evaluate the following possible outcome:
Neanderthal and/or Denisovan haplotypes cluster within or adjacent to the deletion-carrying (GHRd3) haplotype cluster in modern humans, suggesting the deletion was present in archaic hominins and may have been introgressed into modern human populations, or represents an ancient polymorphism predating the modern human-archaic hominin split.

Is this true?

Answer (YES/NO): YES